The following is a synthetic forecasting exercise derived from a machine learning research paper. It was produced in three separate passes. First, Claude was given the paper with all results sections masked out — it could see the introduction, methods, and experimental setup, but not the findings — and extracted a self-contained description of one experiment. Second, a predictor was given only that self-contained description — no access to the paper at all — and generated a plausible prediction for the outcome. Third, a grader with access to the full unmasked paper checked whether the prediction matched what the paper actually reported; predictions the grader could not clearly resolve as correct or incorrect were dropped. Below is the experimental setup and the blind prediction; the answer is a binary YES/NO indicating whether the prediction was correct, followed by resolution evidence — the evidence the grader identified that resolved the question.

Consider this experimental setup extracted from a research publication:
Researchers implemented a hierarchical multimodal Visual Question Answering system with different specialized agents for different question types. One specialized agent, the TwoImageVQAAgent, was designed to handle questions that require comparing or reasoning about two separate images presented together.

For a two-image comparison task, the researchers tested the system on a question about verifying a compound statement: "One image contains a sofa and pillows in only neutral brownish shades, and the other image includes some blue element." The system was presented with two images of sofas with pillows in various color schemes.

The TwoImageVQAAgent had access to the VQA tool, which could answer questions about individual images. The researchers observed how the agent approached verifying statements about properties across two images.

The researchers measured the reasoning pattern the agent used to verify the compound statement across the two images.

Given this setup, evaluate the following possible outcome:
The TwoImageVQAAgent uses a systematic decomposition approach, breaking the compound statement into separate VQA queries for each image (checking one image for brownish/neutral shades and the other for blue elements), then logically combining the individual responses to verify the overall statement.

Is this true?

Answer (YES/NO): NO